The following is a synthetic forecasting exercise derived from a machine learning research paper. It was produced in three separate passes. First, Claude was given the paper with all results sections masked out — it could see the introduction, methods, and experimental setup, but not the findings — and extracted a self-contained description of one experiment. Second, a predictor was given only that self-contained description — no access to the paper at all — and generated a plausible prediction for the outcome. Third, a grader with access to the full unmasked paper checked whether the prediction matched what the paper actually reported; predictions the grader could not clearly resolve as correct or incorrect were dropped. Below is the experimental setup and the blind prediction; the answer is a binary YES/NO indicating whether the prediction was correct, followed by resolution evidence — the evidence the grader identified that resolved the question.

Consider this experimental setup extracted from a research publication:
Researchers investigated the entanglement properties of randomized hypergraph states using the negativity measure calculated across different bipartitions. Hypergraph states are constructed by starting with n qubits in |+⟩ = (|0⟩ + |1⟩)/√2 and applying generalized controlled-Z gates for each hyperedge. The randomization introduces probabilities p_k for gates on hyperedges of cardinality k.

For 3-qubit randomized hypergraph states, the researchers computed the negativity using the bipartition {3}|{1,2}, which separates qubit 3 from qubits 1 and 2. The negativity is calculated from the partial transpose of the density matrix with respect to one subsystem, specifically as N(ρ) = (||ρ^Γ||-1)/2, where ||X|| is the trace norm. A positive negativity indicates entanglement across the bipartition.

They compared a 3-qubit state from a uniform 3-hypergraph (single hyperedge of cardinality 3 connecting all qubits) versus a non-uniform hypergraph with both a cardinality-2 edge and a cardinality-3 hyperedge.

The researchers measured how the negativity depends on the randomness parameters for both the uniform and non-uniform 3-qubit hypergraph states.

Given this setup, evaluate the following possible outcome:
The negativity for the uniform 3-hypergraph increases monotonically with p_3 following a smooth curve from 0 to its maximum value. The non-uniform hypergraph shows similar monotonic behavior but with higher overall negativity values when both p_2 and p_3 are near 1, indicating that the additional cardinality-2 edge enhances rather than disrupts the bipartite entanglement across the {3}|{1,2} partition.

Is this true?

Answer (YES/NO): NO